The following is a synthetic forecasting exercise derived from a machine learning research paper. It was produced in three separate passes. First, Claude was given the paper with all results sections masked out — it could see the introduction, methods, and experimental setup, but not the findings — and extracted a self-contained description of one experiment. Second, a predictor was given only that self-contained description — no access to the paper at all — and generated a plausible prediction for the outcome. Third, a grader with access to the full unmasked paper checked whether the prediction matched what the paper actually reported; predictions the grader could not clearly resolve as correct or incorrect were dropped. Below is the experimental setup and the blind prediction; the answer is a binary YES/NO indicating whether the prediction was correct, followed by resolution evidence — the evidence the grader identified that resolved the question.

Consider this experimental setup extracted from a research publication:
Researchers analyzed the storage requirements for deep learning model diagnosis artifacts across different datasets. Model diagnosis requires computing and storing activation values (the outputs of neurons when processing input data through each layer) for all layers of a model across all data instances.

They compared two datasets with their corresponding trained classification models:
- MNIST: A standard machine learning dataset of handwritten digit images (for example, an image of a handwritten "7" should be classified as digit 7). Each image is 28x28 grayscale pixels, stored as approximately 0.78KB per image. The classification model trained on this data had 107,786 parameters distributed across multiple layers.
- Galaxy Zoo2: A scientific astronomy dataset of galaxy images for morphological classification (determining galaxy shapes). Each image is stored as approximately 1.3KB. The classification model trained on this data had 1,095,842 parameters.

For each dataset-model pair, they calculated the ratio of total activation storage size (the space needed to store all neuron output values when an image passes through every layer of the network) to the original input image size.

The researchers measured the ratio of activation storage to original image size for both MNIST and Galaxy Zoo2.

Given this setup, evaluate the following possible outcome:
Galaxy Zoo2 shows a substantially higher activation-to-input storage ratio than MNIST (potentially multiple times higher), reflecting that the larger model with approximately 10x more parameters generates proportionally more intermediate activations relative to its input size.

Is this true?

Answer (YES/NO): YES